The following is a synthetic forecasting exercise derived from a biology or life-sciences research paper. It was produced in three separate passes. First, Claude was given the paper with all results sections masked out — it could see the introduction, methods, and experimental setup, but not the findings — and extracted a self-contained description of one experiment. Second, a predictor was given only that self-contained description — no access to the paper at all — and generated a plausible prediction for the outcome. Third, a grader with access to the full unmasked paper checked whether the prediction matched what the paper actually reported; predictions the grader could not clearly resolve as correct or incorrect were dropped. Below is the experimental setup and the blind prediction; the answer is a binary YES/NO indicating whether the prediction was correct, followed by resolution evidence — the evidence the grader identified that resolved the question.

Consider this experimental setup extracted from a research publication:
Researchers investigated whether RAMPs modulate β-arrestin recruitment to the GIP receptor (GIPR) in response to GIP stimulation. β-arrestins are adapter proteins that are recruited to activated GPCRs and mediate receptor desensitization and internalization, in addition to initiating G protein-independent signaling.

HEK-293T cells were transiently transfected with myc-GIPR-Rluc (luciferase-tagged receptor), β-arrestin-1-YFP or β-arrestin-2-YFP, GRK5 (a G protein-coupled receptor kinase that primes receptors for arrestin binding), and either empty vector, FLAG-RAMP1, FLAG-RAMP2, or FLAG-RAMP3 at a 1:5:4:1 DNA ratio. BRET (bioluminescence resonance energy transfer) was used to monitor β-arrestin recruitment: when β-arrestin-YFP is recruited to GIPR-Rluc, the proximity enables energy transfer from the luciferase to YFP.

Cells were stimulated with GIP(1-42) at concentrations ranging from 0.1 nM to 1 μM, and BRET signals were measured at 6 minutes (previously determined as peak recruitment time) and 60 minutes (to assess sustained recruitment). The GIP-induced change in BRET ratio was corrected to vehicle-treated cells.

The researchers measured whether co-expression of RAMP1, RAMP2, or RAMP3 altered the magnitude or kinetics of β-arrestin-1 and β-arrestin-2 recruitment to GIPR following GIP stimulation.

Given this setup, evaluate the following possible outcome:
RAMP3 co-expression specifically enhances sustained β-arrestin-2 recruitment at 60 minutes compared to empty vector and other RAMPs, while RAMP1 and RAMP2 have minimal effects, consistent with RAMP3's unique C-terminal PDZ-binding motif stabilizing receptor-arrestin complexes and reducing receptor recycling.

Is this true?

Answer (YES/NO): NO